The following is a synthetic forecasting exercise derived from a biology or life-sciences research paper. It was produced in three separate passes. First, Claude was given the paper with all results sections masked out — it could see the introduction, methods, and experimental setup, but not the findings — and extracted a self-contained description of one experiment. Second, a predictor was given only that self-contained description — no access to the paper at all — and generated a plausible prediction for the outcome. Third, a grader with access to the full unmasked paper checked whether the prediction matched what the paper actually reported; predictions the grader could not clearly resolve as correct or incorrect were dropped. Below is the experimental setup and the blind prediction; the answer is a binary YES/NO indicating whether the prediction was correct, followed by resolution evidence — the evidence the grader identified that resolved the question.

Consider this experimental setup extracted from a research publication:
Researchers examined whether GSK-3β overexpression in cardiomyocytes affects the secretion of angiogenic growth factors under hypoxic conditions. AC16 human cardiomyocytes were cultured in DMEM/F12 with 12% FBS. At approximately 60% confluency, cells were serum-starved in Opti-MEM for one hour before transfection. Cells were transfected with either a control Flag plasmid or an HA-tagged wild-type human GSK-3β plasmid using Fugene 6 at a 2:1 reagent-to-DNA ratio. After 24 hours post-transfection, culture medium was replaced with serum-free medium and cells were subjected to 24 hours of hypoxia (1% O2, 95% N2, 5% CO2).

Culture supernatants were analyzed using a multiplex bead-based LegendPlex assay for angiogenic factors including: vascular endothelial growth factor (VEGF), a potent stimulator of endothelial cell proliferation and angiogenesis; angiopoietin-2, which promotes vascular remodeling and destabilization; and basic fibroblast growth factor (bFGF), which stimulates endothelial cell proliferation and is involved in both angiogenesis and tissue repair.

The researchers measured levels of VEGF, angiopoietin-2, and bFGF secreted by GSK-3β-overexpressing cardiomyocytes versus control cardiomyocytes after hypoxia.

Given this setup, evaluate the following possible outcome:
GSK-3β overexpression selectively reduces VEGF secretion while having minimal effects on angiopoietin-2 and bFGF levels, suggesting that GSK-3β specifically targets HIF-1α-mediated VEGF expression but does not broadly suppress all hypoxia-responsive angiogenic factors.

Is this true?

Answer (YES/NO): NO